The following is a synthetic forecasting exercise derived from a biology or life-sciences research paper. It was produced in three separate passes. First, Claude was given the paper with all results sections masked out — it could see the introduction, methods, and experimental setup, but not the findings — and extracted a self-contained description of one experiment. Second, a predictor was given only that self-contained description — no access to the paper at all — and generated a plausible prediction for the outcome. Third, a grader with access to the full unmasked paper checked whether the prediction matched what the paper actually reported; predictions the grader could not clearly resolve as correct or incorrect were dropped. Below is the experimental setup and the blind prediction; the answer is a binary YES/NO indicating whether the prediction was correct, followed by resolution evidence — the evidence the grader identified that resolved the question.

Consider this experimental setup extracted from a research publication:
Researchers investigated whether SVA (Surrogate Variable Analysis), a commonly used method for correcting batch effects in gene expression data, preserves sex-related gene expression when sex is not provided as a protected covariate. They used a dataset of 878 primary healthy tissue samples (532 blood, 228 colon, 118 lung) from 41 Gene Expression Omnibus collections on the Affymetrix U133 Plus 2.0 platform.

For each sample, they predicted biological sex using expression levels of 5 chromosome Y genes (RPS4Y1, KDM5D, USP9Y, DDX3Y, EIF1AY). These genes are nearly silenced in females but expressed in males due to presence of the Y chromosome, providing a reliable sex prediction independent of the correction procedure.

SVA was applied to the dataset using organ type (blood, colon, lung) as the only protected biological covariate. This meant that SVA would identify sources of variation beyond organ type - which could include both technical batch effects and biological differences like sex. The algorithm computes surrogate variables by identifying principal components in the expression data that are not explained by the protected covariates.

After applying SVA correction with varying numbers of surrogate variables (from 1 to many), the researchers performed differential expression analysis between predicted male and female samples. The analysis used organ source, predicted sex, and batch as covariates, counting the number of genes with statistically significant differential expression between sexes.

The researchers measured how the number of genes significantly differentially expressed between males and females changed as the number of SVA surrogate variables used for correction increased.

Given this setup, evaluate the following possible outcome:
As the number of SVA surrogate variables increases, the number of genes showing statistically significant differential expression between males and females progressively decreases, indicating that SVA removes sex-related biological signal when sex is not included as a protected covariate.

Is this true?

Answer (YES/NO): YES